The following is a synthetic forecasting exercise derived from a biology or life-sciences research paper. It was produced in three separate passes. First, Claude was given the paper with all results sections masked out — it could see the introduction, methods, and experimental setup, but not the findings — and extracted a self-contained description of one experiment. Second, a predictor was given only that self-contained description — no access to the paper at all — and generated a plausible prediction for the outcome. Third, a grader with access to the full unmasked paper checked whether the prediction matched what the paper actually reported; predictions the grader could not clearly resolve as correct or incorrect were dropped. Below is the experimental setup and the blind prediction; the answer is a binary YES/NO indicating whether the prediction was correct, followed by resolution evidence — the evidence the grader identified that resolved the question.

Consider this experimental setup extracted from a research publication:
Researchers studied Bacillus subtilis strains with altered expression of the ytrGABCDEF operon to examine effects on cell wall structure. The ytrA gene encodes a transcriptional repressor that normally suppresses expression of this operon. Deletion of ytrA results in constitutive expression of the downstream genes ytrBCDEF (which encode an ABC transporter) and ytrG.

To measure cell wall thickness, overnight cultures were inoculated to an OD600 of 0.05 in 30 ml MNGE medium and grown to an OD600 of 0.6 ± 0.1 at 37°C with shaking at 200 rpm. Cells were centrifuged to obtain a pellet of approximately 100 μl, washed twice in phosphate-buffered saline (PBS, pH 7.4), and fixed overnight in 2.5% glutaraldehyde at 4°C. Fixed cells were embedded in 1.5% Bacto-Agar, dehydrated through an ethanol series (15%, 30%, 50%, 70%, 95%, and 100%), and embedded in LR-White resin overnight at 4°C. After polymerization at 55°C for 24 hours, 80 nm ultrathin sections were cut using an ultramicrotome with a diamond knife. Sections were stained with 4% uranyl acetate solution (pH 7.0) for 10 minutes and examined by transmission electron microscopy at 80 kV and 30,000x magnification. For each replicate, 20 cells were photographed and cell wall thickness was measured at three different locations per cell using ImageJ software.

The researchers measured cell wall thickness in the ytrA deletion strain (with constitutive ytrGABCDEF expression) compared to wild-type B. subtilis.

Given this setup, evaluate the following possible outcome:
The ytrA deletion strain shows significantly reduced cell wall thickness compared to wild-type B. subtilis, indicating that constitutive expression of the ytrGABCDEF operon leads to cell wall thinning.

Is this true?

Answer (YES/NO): NO